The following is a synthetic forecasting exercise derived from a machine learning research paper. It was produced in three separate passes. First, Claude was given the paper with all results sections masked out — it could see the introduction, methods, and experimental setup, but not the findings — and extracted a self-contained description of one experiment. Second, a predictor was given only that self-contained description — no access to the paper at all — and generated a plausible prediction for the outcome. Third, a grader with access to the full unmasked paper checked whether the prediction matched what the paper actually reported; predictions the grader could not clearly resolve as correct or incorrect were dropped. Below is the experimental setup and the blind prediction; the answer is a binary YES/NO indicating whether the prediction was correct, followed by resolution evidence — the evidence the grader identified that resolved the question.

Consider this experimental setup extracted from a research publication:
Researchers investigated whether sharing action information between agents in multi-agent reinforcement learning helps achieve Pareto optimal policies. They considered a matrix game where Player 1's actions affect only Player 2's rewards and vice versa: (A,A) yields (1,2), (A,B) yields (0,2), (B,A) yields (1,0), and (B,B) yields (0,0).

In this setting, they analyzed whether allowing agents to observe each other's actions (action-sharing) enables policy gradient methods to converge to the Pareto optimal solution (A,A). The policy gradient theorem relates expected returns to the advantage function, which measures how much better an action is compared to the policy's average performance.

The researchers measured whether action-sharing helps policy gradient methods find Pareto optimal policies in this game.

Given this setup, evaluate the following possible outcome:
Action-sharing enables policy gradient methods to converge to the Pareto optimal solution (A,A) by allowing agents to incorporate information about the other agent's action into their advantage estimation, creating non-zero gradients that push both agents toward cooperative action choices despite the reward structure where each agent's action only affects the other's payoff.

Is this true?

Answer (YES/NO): NO